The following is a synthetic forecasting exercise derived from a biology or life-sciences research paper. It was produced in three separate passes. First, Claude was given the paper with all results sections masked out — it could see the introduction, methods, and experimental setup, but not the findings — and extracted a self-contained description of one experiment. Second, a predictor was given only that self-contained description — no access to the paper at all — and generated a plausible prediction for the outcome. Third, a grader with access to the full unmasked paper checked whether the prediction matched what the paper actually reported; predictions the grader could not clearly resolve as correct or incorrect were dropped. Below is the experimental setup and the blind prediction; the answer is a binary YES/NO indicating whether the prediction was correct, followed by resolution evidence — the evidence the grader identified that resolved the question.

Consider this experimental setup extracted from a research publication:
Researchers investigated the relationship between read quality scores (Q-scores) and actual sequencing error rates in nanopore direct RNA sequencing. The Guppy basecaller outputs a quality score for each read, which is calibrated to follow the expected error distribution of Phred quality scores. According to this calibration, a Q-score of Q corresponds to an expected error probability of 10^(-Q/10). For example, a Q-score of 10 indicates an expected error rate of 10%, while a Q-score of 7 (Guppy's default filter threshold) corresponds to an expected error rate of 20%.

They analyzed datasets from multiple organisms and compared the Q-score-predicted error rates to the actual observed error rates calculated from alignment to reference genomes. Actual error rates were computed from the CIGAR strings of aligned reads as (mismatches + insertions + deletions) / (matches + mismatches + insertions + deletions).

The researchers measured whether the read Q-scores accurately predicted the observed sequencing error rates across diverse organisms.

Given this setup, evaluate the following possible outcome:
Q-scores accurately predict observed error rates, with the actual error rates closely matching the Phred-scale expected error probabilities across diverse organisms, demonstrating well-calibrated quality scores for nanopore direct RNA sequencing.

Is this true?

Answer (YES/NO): NO